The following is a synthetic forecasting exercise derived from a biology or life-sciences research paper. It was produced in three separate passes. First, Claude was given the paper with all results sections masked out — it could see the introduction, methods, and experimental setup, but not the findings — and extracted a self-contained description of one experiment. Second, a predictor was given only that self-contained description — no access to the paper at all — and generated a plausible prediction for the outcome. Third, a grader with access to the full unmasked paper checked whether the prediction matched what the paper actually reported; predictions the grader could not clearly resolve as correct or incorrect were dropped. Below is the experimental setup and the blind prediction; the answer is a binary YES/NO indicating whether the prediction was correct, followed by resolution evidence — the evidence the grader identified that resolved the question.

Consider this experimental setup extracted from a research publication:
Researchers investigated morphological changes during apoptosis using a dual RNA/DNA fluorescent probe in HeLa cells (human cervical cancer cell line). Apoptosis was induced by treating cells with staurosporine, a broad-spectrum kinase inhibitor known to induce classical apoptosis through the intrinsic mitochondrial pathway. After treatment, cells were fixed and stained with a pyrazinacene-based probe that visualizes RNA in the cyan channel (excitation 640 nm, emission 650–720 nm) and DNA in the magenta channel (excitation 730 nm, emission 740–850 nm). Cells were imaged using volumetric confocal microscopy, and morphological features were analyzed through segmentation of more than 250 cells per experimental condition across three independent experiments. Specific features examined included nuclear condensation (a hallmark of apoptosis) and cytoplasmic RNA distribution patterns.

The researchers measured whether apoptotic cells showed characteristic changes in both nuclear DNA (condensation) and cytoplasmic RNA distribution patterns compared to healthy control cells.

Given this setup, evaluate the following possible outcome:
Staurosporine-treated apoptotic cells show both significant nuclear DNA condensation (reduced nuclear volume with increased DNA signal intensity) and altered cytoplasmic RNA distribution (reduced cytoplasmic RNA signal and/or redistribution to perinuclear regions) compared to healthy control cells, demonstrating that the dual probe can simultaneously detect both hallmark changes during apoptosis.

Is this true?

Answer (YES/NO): YES